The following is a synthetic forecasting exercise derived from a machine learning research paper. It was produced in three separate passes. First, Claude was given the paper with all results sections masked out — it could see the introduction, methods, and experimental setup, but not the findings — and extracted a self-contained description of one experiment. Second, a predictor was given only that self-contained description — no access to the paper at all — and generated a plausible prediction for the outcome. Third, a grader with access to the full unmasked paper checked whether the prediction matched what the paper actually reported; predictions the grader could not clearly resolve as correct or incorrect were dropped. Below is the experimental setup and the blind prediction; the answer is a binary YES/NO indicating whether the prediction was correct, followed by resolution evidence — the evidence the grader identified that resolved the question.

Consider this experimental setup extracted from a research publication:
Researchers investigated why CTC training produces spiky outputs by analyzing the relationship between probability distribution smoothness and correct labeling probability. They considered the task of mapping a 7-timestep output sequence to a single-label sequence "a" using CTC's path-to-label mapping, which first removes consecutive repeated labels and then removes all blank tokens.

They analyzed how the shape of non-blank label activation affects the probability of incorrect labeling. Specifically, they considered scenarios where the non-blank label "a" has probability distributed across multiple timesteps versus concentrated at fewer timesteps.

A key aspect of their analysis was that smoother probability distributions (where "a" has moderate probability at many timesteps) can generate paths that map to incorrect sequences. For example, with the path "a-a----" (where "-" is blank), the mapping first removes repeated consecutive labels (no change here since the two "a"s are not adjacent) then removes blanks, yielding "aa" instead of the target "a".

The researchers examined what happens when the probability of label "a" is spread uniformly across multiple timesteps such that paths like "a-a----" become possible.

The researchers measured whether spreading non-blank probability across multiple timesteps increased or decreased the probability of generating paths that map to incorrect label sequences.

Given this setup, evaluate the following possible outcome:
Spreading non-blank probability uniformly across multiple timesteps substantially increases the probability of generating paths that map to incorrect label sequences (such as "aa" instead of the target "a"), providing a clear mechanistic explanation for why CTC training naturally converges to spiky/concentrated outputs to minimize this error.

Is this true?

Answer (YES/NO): YES